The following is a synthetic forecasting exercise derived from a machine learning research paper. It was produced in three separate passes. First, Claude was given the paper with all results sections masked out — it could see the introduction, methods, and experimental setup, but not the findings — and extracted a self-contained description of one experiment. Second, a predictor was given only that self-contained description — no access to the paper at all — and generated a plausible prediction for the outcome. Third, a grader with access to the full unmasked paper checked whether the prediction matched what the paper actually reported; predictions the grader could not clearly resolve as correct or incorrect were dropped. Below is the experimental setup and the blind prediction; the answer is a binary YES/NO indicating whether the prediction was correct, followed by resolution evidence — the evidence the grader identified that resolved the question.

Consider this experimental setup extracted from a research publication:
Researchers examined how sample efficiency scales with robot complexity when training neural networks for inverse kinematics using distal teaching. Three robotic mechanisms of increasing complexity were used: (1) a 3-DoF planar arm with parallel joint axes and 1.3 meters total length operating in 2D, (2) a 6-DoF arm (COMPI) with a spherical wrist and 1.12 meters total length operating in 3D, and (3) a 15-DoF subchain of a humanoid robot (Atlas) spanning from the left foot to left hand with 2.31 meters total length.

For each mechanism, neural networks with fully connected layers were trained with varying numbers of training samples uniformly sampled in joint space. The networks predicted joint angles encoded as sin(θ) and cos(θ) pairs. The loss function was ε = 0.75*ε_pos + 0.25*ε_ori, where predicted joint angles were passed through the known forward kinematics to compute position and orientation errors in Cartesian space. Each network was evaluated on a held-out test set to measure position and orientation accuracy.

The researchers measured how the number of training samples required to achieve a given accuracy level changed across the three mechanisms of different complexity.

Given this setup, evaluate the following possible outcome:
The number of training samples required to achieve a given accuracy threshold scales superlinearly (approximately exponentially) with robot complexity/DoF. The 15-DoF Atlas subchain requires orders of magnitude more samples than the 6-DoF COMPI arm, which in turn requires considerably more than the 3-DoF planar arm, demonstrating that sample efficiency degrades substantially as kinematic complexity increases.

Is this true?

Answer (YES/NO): NO